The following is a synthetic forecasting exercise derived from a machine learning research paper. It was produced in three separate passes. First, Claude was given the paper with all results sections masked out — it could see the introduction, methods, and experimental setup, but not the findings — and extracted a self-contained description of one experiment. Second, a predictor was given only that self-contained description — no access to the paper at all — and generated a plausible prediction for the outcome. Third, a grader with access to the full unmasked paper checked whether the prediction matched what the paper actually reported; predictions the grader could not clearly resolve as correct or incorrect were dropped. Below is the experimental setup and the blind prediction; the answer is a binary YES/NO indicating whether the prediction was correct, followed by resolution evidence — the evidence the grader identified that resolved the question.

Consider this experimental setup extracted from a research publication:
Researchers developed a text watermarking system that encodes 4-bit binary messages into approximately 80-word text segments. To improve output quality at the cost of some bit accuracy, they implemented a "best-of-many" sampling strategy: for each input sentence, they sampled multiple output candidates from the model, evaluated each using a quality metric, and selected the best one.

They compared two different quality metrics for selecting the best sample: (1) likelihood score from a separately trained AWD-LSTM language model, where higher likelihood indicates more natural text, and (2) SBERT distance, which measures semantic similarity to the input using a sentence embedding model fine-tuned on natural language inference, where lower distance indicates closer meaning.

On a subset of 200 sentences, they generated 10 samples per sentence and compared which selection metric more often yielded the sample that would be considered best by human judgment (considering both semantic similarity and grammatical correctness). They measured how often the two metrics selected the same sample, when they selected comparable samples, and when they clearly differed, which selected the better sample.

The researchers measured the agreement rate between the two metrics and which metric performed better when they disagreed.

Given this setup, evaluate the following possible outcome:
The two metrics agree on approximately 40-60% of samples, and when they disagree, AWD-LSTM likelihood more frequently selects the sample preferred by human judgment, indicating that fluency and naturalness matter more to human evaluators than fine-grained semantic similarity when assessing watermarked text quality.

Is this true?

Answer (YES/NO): YES